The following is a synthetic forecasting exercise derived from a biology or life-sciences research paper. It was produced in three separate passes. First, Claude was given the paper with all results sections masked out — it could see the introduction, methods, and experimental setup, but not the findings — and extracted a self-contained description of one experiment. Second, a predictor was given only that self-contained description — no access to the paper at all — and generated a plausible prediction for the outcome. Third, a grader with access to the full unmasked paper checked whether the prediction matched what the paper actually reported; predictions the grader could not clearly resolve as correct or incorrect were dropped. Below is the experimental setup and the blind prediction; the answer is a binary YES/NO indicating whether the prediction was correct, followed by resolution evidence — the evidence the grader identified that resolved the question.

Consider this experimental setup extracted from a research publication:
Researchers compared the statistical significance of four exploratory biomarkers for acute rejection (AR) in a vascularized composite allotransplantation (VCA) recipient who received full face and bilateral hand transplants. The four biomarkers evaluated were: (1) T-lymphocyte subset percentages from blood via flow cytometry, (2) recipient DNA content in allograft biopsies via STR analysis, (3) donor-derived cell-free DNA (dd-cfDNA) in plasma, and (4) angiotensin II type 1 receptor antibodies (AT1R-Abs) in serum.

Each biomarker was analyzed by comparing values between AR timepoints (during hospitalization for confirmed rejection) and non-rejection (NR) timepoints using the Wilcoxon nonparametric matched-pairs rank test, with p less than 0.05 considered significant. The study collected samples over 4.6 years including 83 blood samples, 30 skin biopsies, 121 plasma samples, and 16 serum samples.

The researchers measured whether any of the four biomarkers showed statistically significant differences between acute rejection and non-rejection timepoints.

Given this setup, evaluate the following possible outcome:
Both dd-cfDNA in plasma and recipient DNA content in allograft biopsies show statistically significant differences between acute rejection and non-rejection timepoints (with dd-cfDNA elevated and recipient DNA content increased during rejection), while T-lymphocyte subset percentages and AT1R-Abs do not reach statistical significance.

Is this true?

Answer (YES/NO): NO